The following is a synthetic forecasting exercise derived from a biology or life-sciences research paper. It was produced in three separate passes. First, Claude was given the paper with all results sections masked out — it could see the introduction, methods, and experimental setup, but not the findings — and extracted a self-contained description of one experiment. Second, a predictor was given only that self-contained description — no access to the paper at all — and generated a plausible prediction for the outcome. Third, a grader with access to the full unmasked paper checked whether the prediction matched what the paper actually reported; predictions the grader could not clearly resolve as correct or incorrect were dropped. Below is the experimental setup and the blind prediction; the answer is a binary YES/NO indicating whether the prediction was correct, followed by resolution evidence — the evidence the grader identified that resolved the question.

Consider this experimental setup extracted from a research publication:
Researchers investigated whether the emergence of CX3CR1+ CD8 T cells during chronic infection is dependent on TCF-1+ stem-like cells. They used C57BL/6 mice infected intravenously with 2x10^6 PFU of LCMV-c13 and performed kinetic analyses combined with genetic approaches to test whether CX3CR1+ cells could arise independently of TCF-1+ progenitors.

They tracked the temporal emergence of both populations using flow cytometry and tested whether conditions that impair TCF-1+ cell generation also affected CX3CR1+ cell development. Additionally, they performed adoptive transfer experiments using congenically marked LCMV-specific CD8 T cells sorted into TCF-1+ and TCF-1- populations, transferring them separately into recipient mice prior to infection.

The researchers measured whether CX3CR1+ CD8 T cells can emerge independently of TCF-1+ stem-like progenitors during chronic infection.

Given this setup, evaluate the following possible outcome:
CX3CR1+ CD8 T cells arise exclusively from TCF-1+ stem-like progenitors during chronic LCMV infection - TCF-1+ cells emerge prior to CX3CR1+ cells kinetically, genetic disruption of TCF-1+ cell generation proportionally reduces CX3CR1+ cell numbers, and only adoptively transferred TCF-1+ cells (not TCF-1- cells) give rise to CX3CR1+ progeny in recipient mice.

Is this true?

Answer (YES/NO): NO